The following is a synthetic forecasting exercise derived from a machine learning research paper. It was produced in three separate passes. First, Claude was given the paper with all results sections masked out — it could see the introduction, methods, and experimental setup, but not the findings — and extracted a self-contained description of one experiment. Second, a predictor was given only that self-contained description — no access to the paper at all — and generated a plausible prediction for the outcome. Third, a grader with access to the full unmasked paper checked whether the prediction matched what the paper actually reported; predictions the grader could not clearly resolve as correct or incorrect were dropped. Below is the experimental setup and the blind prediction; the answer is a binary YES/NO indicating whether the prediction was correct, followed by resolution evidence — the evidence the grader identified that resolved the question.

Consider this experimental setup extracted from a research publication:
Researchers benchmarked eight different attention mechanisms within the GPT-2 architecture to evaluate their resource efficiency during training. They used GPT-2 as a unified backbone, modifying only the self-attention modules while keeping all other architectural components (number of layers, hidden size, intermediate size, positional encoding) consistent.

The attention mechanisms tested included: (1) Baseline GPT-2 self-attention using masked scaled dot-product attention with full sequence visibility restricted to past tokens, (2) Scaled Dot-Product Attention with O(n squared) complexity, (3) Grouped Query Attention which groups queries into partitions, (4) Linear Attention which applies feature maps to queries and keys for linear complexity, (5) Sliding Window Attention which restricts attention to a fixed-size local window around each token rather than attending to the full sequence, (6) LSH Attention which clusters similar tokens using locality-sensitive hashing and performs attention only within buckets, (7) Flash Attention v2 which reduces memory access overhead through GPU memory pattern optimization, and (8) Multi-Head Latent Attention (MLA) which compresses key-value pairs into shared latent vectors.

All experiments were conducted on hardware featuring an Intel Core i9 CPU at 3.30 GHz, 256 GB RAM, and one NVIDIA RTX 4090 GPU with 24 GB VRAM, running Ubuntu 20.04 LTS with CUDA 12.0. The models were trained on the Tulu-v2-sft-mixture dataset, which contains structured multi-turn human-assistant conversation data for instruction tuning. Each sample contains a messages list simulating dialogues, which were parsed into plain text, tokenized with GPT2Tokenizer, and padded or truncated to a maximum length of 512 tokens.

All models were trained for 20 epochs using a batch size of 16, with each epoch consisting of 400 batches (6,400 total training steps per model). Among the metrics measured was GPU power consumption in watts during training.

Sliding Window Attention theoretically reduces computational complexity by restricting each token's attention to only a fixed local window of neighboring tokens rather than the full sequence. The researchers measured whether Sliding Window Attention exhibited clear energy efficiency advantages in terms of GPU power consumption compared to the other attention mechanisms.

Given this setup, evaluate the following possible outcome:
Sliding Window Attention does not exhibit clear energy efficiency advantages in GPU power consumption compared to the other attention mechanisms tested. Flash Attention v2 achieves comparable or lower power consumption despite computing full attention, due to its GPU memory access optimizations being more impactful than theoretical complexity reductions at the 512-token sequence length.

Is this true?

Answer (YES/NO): YES